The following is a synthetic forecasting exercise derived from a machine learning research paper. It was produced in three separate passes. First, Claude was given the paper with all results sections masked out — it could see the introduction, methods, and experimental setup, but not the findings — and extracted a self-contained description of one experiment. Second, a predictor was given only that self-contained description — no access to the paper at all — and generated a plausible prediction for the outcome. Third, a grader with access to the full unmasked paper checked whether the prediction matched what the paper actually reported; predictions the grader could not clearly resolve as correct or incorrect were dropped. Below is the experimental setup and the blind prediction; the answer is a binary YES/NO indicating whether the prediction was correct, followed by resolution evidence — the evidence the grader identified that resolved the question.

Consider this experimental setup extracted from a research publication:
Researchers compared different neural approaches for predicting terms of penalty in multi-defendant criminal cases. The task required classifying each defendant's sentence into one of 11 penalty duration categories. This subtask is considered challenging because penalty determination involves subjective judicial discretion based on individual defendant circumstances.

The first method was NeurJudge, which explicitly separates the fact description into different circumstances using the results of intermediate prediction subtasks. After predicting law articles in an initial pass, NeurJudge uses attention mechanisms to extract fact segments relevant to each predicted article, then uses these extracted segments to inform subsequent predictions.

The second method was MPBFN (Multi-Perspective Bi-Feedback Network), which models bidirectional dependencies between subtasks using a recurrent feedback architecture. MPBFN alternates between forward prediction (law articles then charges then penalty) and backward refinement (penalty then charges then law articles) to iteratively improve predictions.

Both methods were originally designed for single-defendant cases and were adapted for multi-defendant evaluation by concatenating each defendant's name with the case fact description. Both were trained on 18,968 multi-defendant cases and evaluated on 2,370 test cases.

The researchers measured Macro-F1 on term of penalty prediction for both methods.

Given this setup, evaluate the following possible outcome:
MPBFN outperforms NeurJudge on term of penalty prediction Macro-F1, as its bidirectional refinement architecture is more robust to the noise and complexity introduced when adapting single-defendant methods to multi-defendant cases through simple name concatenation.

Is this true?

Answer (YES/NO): NO